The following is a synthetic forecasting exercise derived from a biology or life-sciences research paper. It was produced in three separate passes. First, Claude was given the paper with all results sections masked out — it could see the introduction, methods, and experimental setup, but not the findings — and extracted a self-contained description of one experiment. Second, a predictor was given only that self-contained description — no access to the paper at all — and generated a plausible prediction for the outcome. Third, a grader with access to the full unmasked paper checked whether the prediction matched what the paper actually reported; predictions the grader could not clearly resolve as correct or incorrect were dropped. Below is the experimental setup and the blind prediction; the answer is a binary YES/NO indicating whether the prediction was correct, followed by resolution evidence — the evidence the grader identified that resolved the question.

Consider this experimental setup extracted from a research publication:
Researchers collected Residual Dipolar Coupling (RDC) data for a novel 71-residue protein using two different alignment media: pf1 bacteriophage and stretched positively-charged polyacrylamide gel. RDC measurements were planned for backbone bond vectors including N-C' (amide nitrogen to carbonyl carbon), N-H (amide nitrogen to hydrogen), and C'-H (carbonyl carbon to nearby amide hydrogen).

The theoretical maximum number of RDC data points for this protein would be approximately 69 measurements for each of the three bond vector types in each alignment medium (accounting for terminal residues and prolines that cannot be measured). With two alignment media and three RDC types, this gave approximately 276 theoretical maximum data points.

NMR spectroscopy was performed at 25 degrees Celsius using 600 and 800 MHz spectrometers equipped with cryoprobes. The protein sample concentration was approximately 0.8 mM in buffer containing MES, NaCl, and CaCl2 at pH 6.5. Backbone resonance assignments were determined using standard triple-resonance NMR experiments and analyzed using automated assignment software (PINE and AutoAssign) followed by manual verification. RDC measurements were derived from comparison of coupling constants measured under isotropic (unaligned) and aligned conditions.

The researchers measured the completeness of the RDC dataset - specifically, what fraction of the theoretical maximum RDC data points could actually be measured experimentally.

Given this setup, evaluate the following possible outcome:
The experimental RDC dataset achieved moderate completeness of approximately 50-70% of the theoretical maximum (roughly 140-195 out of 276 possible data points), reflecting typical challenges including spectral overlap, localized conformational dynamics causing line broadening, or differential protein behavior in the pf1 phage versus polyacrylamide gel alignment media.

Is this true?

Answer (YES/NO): NO